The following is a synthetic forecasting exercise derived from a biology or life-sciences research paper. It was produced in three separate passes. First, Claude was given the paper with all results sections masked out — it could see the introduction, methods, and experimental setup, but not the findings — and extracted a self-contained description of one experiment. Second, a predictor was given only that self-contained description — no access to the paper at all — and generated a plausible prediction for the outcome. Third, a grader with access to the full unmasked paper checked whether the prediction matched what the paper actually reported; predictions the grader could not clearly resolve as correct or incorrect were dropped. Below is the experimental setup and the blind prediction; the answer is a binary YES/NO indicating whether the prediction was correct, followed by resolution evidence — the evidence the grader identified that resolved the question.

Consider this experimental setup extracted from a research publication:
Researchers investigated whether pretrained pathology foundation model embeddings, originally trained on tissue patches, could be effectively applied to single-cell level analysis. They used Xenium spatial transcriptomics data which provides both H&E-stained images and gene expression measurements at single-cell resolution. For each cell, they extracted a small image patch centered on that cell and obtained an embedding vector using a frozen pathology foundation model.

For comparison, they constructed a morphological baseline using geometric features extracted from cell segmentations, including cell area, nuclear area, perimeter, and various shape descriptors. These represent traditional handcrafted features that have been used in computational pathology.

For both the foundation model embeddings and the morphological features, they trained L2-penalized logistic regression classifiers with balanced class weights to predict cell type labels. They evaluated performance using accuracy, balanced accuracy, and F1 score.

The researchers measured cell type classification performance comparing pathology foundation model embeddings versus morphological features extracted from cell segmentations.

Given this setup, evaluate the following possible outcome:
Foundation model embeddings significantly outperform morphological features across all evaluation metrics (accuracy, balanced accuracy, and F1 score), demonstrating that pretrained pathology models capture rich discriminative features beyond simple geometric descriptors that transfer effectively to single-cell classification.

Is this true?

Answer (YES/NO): YES